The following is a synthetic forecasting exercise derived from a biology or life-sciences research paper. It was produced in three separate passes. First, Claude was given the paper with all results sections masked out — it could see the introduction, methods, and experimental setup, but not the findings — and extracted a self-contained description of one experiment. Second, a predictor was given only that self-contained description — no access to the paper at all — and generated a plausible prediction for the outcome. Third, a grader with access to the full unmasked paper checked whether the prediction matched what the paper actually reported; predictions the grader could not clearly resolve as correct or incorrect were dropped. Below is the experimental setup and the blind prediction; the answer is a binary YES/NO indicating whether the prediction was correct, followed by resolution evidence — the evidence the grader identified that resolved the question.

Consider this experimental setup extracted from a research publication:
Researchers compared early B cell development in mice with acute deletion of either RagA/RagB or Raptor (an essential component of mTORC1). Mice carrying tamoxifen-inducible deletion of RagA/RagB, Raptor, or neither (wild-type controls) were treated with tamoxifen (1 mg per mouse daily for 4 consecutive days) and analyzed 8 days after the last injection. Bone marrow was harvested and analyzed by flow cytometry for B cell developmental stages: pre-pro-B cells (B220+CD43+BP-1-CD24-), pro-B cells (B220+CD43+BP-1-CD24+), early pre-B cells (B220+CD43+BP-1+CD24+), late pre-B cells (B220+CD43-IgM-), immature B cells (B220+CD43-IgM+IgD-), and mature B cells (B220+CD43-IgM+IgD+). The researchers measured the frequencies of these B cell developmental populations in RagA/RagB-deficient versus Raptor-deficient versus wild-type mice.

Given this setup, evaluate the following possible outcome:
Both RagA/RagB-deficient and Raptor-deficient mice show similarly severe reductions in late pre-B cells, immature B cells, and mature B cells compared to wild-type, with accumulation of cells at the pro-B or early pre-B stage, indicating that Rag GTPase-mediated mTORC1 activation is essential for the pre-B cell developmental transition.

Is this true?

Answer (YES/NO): NO